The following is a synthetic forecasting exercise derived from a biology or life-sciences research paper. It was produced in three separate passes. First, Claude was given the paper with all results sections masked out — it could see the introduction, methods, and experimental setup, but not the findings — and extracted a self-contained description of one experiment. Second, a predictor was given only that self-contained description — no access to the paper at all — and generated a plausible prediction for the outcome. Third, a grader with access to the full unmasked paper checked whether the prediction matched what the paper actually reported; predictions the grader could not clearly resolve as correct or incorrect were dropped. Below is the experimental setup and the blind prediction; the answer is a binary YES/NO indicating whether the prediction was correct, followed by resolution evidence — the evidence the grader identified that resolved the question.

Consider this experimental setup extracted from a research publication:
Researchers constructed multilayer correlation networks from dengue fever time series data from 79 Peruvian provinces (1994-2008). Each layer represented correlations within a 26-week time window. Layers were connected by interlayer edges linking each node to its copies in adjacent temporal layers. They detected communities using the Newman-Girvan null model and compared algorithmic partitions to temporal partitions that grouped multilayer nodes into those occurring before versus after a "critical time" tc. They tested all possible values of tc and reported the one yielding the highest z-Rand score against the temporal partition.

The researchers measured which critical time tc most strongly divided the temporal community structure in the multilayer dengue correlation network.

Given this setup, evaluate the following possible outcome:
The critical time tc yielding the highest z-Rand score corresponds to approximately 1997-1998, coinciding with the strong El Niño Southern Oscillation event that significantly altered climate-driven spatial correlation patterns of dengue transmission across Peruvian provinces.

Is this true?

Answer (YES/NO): NO